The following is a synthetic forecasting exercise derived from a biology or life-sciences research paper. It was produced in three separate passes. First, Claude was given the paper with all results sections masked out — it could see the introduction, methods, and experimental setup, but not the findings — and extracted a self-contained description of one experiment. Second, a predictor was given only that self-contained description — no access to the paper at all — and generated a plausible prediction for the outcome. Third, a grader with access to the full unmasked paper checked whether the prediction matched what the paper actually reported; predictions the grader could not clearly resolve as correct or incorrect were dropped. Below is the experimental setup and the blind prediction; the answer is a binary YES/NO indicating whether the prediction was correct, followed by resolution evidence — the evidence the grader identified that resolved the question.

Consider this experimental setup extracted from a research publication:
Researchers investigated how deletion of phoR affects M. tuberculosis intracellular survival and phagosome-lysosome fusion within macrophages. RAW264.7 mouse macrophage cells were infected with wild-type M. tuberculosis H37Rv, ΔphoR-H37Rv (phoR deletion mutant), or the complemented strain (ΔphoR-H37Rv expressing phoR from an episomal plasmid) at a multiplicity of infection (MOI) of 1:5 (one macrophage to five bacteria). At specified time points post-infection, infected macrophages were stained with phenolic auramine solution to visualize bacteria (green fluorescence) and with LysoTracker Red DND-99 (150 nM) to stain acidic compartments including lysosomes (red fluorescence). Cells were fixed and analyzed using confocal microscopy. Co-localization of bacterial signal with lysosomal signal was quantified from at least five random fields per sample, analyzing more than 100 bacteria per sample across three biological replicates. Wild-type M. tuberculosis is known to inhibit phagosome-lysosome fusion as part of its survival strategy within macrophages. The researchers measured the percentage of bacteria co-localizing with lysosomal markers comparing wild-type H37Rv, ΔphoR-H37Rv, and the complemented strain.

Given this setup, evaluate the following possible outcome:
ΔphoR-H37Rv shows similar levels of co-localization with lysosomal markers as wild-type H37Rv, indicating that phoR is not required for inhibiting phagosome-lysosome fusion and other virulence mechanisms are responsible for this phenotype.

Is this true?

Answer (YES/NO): NO